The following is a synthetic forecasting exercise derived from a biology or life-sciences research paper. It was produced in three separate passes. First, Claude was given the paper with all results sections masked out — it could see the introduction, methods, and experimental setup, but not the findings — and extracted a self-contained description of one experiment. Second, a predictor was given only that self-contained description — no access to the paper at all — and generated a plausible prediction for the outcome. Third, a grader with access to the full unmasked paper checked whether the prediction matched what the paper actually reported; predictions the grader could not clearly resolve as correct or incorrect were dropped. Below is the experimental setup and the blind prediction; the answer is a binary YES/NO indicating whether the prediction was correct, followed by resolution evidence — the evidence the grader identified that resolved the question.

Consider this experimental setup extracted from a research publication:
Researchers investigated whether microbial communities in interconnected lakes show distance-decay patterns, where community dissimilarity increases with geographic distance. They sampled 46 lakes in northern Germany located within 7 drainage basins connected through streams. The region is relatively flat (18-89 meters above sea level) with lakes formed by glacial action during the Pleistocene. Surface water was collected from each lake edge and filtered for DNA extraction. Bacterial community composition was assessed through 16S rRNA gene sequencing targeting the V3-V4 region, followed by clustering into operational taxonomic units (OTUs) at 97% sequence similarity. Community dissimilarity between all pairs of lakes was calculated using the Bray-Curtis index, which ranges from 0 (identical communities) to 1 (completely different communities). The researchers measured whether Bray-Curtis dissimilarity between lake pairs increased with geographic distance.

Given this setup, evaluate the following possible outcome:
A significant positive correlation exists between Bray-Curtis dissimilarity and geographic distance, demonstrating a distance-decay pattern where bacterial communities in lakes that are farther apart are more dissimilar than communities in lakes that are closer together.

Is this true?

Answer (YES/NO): NO